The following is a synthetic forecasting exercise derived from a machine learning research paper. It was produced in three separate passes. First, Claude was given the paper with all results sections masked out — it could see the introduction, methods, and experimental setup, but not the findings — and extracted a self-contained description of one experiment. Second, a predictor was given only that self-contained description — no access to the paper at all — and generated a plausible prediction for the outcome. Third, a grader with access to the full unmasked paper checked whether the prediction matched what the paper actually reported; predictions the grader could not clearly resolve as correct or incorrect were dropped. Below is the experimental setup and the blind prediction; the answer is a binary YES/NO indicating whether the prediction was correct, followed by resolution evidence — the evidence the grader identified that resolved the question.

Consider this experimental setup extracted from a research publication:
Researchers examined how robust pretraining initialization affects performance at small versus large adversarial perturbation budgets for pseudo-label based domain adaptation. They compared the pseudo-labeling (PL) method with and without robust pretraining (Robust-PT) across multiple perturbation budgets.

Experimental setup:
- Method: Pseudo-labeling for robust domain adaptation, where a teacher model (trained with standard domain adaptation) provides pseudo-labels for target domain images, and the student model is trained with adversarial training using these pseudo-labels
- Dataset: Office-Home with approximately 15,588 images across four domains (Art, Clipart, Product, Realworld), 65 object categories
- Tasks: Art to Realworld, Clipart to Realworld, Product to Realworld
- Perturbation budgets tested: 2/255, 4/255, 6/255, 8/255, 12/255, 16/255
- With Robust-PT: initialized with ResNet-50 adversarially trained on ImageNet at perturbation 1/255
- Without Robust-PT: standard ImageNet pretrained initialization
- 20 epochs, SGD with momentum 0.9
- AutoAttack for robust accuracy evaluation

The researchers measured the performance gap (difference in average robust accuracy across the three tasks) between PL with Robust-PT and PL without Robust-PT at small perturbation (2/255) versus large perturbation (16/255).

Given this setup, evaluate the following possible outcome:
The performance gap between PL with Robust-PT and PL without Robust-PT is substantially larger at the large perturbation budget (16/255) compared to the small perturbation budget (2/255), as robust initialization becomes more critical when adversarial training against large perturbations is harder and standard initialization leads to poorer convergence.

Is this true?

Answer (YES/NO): YES